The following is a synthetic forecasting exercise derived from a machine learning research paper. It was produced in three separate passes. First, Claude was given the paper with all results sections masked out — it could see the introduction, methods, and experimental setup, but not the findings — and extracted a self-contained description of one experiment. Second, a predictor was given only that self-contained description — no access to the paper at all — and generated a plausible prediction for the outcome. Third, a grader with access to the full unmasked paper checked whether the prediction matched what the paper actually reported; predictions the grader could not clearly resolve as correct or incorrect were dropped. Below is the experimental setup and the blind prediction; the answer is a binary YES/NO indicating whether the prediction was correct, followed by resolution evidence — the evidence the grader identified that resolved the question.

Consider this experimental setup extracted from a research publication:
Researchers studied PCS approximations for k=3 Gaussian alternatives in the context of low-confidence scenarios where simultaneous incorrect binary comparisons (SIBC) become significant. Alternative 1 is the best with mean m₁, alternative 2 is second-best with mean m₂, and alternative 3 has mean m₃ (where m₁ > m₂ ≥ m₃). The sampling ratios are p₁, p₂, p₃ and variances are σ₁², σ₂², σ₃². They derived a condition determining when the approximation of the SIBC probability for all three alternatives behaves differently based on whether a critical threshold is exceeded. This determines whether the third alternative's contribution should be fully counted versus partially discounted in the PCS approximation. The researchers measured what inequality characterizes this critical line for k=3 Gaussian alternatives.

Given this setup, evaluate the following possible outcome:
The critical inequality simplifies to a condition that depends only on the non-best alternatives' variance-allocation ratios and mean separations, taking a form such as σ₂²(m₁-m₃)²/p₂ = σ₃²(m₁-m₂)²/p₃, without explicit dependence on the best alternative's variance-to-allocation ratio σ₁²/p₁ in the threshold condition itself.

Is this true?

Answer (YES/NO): NO